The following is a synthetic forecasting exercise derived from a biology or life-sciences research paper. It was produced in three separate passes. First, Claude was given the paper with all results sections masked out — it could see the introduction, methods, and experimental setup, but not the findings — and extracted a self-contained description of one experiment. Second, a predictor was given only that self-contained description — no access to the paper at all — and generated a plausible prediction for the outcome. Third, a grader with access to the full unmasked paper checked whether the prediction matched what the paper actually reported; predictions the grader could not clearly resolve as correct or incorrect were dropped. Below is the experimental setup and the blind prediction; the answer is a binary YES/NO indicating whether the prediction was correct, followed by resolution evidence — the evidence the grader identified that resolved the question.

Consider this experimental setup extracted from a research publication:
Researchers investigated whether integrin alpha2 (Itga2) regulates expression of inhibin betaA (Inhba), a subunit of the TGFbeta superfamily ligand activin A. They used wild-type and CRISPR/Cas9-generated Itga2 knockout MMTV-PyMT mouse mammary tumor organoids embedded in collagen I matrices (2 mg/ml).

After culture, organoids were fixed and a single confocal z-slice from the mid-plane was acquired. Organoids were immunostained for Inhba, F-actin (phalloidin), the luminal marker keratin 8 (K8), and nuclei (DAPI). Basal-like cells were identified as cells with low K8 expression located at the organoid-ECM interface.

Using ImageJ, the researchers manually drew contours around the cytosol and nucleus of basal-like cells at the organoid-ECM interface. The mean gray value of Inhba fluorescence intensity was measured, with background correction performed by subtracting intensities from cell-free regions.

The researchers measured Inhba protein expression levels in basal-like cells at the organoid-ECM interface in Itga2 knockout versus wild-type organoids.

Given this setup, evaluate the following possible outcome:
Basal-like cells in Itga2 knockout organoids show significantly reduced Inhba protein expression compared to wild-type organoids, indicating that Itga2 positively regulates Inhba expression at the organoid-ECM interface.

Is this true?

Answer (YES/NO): YES